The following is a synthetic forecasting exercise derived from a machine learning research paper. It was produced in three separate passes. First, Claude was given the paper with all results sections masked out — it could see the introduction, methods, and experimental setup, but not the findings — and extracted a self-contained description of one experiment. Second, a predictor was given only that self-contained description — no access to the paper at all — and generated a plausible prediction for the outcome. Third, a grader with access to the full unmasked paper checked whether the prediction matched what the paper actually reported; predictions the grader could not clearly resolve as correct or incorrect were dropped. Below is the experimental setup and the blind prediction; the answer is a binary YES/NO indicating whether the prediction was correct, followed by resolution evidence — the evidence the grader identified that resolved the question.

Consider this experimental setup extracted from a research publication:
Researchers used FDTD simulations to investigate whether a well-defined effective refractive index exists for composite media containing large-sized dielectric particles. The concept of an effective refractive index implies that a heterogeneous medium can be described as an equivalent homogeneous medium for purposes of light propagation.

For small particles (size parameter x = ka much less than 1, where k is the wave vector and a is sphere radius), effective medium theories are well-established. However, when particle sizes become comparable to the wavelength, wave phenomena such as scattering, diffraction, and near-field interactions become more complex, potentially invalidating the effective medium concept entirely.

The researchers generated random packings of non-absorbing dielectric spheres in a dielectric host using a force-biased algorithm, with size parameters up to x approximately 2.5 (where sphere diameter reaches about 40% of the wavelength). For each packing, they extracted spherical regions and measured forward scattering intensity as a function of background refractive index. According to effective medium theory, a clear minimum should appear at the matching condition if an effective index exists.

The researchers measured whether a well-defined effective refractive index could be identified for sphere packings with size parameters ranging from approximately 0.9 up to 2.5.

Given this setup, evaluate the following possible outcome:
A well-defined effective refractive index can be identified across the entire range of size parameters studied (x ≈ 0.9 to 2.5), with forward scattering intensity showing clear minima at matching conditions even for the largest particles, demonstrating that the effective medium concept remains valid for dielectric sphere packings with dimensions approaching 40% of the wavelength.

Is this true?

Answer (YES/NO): NO